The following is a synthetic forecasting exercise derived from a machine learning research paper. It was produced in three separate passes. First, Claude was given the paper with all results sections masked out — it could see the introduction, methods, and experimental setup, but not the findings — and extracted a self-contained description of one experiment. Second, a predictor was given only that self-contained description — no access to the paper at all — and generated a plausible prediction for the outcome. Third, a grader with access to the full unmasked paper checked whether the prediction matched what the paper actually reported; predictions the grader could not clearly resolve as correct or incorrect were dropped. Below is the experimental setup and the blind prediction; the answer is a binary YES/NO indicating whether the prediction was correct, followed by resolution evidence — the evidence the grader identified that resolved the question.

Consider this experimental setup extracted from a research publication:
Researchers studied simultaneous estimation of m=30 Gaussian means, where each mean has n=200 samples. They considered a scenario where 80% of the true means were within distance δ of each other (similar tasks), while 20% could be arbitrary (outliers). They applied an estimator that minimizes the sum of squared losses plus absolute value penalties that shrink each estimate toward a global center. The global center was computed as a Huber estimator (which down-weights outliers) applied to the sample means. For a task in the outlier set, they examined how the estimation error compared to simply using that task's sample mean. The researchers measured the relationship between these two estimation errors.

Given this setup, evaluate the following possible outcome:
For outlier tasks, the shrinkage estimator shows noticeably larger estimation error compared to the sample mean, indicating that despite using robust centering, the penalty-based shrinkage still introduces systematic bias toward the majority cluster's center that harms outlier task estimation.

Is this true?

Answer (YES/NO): NO